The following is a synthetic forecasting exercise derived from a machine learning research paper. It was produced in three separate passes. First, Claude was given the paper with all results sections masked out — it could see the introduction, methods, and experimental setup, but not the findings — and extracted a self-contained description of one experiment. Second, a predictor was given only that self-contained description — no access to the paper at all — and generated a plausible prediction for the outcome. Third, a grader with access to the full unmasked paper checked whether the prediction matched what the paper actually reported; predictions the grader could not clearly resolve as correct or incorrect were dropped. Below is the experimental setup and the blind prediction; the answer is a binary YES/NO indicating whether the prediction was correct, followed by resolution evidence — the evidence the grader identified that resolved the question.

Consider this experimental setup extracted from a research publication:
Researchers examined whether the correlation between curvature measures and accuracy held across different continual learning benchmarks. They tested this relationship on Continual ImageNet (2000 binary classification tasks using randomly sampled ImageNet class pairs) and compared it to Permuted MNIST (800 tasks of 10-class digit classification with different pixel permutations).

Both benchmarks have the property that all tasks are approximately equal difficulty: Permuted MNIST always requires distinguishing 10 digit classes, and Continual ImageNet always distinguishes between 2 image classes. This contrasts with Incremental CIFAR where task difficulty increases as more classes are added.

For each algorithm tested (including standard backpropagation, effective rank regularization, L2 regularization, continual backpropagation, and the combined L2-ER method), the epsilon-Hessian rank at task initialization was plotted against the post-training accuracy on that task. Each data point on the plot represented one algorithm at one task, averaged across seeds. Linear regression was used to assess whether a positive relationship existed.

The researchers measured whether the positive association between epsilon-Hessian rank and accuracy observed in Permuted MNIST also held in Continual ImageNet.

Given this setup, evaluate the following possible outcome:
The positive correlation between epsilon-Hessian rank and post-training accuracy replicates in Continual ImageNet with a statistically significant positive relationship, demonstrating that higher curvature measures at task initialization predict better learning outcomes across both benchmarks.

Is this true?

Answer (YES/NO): YES